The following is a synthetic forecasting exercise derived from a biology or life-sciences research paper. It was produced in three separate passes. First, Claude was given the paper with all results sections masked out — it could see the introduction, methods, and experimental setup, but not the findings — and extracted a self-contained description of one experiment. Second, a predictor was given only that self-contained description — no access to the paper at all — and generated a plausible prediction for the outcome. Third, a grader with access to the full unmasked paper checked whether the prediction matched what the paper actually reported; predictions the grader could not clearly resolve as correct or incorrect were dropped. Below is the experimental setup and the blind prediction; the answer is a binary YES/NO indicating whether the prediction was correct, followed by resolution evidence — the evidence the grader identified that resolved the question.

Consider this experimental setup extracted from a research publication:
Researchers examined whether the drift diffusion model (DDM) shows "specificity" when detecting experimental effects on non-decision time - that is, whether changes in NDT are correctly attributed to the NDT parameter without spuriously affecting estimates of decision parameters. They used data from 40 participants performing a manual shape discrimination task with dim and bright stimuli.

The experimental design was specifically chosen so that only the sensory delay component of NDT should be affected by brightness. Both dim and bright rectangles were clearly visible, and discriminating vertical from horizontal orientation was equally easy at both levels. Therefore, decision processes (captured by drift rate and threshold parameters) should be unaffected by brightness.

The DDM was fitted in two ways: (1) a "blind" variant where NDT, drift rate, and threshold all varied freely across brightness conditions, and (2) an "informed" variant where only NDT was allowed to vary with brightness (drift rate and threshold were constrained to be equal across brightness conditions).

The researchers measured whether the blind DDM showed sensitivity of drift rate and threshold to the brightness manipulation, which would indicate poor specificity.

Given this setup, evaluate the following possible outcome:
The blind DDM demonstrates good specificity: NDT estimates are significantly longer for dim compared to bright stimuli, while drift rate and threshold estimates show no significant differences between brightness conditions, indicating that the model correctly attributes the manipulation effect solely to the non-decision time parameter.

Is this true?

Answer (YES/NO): NO